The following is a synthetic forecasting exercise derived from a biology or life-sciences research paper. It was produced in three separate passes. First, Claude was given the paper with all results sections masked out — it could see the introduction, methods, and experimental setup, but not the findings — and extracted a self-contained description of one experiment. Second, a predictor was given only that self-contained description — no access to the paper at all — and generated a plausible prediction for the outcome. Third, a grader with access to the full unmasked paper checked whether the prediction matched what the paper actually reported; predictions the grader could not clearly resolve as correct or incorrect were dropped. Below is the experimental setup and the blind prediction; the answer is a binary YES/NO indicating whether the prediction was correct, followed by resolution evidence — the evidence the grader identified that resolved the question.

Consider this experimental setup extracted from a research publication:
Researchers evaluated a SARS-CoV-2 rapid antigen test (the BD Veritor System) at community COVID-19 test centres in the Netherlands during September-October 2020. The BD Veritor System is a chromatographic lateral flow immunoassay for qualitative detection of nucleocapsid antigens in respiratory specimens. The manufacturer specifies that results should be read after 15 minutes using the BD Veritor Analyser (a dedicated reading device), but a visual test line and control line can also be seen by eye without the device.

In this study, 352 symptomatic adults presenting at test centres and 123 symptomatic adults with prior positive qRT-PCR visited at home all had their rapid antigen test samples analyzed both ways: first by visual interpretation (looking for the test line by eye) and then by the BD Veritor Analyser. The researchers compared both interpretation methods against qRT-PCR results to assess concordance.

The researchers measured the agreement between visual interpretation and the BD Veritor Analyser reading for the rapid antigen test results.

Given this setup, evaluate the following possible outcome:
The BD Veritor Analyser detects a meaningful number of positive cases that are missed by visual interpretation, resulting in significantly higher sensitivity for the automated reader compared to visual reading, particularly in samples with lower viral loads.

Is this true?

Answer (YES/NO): NO